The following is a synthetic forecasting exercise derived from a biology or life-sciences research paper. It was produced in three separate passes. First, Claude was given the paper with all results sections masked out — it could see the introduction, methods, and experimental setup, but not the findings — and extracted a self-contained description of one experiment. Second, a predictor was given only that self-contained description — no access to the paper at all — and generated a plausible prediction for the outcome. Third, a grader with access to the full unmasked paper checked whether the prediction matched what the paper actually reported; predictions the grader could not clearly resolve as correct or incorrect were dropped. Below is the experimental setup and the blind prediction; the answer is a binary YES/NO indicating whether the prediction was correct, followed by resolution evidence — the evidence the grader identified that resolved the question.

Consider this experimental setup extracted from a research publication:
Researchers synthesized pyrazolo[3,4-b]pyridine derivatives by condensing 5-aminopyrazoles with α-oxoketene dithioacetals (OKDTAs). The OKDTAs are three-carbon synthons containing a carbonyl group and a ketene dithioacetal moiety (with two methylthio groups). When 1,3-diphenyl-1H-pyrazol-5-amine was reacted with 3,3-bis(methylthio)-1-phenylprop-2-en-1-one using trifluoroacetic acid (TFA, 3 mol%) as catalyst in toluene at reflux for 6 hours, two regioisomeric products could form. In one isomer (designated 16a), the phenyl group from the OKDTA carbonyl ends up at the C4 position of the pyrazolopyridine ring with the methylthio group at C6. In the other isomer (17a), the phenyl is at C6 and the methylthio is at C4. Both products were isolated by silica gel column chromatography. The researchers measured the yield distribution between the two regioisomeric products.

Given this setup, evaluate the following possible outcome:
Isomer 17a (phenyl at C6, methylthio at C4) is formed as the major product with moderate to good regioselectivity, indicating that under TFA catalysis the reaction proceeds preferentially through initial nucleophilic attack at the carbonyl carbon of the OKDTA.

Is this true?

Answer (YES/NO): NO